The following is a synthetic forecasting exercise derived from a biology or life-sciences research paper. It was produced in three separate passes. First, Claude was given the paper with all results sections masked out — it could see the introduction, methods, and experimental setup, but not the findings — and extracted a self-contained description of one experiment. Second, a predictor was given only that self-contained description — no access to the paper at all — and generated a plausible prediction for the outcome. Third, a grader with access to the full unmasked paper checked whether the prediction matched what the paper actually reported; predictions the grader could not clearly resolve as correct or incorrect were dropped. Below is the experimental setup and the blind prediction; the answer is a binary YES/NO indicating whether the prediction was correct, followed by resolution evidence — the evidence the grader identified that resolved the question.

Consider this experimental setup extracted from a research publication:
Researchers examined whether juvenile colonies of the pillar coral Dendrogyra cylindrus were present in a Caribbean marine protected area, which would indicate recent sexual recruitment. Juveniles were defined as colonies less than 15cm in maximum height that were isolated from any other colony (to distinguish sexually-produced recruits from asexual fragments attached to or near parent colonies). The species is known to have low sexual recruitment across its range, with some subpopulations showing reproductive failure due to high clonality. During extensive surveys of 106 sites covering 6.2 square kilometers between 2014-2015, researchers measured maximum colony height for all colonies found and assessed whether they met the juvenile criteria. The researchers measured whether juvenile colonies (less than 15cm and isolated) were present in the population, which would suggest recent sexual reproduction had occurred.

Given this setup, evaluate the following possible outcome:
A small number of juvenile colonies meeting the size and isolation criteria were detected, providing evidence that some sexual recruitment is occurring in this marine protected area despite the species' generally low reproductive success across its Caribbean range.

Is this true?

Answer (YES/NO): YES